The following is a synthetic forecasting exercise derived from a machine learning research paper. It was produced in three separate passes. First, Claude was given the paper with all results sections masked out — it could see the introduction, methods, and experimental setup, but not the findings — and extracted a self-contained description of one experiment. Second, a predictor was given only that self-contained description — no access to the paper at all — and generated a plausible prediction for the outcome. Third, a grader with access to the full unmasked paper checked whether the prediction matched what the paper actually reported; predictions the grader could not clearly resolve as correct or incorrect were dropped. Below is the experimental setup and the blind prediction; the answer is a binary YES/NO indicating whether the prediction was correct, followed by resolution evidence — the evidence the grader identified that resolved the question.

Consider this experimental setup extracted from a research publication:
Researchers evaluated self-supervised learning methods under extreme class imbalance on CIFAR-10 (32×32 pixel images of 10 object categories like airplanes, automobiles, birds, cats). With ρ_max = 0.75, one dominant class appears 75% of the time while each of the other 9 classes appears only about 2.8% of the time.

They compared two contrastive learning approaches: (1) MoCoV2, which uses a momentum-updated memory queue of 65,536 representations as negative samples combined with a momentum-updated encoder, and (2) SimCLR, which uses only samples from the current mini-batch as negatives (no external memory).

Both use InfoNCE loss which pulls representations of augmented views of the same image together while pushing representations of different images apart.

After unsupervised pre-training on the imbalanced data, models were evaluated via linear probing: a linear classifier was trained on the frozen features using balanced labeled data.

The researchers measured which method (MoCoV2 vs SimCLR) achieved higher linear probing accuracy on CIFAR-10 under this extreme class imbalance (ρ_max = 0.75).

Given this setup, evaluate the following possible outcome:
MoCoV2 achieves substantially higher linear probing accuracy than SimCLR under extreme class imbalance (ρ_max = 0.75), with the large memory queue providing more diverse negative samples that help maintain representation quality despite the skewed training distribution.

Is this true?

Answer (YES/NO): NO